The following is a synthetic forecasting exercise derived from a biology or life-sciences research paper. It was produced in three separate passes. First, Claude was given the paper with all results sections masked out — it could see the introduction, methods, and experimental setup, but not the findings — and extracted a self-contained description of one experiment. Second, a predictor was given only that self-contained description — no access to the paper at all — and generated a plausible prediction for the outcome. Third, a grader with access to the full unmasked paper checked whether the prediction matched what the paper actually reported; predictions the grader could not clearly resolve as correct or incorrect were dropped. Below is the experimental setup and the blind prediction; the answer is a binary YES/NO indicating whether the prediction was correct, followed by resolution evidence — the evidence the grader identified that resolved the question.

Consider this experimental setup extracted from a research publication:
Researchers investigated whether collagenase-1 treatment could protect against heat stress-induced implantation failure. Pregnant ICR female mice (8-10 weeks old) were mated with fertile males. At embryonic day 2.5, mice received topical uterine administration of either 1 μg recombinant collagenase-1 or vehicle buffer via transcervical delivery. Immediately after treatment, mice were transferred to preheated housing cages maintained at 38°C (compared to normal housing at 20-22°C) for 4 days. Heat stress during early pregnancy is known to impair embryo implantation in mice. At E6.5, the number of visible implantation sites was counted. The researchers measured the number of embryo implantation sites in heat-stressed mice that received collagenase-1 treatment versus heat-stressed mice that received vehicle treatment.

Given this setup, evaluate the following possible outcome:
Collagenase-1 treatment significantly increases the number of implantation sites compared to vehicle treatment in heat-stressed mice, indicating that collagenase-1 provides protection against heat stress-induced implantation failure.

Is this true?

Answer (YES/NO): YES